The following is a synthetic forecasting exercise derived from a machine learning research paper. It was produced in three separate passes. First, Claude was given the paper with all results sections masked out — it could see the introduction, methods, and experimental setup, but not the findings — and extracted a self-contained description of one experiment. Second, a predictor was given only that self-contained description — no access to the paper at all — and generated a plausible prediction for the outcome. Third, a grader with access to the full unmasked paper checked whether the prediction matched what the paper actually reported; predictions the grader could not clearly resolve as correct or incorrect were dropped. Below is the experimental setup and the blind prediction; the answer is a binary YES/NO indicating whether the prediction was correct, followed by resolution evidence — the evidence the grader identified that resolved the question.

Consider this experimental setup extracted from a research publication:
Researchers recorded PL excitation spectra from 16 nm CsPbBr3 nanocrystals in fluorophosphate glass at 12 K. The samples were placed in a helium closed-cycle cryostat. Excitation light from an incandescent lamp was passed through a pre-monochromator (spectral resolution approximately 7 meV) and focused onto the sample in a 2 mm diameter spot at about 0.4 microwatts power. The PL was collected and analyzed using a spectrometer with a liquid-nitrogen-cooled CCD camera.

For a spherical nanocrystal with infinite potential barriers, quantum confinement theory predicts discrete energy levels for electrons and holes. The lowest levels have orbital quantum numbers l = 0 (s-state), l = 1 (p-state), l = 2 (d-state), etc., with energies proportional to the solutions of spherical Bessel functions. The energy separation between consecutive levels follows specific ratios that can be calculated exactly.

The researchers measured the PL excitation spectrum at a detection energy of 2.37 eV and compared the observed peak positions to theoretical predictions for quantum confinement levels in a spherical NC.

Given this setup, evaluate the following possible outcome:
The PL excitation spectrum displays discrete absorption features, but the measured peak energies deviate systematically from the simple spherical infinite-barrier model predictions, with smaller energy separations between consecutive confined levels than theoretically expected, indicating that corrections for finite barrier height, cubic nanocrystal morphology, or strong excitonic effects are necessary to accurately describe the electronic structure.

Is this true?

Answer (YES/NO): NO